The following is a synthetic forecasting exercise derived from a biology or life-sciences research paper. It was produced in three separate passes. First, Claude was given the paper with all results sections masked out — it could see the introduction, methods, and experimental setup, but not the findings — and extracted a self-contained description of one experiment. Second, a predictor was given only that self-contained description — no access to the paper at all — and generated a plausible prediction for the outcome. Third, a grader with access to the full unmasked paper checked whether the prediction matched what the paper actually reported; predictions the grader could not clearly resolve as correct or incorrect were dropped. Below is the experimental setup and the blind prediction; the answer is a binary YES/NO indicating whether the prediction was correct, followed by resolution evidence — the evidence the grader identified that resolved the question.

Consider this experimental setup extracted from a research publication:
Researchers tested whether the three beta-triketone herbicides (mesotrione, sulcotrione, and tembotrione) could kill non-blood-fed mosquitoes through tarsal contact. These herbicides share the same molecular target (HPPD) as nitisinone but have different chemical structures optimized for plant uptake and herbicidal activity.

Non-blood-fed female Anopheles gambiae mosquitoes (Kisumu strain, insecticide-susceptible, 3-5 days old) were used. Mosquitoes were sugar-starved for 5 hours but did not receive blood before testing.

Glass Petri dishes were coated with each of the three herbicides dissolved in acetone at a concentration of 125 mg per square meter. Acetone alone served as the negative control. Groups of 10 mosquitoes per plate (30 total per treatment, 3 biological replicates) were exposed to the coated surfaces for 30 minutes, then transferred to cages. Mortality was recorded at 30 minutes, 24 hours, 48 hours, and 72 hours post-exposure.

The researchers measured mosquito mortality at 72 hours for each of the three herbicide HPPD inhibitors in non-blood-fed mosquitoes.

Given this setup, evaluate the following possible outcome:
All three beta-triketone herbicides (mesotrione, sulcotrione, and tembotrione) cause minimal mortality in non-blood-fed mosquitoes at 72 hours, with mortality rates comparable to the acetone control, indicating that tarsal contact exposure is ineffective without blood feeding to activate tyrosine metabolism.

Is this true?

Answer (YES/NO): YES